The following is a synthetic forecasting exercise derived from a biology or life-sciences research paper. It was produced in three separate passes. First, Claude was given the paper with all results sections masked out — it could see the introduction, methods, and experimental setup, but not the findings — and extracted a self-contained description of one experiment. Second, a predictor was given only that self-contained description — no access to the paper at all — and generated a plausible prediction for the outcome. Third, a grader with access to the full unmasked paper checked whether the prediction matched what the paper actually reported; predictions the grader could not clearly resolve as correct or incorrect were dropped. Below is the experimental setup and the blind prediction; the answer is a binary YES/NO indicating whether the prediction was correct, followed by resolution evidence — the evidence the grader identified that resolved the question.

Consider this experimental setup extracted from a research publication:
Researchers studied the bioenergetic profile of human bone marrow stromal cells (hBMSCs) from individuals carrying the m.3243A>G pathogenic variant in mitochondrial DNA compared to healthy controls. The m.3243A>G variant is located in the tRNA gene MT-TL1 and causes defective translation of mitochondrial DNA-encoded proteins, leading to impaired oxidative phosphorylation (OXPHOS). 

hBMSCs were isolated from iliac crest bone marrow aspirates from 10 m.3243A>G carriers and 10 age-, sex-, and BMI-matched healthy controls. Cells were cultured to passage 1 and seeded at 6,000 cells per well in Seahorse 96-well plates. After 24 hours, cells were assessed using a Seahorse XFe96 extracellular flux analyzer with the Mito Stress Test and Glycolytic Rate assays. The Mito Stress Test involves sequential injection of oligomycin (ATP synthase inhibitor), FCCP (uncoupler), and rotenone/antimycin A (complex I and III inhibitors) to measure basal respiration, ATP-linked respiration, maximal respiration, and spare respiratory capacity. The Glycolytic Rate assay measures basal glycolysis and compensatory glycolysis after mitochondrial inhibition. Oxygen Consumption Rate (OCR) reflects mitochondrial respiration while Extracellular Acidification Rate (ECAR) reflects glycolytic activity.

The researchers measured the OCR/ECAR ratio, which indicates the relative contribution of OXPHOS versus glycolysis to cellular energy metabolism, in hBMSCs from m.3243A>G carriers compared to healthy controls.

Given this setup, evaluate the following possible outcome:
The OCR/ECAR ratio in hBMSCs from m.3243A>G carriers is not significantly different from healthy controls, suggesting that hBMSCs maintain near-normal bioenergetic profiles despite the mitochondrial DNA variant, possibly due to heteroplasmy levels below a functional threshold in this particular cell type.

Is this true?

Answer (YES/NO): NO